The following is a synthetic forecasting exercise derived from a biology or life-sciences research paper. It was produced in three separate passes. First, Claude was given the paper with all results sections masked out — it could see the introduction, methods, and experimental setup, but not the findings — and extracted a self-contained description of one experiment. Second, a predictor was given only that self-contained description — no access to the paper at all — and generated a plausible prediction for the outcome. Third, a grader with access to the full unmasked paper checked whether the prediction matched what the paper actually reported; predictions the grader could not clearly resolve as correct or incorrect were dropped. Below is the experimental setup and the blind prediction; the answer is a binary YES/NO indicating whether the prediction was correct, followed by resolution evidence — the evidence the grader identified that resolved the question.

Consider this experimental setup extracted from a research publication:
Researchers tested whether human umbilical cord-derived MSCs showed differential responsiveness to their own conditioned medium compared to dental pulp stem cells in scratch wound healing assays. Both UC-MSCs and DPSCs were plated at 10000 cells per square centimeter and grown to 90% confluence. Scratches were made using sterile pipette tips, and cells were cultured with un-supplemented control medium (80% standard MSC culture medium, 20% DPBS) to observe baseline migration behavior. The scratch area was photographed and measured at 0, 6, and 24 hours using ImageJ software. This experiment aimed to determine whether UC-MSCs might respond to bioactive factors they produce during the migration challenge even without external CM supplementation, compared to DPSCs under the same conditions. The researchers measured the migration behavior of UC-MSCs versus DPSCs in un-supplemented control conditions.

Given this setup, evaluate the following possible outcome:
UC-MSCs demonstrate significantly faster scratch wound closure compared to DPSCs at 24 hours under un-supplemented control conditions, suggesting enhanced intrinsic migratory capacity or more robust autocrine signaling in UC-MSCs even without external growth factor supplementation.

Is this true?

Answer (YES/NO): NO